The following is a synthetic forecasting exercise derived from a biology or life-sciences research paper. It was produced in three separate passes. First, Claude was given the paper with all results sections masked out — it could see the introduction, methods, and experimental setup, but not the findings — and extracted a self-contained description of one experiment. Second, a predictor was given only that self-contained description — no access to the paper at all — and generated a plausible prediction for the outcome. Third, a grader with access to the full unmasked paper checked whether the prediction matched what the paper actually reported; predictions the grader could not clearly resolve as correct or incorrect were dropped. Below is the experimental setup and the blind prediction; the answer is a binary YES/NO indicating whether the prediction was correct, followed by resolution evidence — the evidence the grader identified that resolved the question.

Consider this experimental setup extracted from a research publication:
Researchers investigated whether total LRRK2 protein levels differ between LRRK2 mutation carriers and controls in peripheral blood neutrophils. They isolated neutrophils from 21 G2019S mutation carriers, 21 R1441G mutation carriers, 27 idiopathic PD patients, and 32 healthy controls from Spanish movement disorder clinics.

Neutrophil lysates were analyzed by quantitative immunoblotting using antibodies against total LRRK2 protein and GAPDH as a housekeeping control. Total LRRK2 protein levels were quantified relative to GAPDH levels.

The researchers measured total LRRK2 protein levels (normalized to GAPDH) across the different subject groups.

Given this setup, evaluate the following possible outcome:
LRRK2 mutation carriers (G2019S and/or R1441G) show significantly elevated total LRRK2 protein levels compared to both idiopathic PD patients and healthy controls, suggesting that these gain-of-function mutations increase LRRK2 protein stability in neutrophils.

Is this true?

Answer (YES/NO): NO